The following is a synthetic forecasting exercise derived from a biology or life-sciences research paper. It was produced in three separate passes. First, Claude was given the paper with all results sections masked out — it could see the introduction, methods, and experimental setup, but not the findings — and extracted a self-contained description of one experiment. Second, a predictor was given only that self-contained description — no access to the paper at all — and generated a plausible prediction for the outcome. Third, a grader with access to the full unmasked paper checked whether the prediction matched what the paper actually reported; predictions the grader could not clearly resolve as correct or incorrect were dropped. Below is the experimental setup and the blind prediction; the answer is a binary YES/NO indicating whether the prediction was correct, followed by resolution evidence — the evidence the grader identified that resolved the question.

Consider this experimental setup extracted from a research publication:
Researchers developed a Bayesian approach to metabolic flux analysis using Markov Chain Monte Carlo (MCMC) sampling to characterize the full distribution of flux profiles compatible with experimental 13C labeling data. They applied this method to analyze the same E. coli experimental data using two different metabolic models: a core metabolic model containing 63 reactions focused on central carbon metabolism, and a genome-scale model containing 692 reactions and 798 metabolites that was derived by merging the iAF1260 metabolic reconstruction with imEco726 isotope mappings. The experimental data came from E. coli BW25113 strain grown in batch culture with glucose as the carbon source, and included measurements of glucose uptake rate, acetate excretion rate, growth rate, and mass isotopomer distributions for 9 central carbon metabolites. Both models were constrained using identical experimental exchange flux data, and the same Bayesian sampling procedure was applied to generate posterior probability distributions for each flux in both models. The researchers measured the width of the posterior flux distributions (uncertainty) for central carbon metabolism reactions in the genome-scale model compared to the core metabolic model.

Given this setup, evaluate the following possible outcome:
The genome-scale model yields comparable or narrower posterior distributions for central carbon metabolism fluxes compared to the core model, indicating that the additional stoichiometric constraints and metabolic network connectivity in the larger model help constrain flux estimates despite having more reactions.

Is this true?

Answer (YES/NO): YES